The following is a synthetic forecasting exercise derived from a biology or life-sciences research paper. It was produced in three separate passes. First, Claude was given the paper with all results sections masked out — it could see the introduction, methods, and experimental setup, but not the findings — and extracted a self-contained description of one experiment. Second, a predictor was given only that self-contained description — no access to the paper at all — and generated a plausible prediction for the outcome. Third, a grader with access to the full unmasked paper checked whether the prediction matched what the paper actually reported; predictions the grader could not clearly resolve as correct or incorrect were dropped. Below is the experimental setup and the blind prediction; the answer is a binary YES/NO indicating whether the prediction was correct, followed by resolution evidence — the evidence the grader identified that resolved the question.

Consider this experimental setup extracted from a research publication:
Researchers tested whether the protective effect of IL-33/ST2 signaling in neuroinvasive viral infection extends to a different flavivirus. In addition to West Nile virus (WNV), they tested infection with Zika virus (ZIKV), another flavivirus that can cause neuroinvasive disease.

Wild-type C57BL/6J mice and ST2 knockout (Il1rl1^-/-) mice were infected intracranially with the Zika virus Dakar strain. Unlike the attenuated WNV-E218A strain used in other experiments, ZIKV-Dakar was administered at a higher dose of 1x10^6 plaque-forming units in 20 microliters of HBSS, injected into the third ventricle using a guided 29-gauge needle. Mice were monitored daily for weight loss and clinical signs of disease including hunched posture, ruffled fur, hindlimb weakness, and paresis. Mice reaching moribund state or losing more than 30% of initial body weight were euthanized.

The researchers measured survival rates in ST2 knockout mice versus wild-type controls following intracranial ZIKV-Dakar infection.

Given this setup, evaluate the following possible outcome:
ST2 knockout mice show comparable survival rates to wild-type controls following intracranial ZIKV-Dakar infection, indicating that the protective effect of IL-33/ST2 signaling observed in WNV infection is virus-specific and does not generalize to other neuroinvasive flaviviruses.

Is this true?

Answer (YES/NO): NO